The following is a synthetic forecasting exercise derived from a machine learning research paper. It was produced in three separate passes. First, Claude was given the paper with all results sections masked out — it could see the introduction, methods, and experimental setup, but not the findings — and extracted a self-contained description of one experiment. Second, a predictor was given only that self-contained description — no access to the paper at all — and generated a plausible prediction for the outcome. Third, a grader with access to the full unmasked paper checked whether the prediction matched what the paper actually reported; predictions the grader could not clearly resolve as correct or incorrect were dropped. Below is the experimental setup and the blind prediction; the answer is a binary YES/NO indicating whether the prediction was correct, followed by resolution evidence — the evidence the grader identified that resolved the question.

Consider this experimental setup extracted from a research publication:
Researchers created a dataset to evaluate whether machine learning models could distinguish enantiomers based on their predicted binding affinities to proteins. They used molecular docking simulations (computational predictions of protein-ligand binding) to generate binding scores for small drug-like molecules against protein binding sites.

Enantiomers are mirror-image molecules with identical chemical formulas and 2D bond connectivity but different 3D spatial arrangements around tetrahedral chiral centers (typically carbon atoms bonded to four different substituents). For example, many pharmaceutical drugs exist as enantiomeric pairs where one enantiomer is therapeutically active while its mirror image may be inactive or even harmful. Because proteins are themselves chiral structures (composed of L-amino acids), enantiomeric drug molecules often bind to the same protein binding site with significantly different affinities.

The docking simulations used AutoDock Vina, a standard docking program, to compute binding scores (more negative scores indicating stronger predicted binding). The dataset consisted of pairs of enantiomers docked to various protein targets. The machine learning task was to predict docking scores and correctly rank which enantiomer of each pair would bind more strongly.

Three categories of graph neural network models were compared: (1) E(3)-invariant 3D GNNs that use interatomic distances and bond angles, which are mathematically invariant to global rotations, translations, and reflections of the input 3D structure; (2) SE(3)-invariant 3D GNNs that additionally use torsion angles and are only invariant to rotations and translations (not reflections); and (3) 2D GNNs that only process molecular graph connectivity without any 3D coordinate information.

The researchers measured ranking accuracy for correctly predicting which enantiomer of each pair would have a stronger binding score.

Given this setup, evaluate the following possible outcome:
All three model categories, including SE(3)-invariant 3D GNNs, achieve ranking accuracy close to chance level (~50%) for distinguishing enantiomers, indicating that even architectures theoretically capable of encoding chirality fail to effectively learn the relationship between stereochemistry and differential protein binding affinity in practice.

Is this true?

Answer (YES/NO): NO